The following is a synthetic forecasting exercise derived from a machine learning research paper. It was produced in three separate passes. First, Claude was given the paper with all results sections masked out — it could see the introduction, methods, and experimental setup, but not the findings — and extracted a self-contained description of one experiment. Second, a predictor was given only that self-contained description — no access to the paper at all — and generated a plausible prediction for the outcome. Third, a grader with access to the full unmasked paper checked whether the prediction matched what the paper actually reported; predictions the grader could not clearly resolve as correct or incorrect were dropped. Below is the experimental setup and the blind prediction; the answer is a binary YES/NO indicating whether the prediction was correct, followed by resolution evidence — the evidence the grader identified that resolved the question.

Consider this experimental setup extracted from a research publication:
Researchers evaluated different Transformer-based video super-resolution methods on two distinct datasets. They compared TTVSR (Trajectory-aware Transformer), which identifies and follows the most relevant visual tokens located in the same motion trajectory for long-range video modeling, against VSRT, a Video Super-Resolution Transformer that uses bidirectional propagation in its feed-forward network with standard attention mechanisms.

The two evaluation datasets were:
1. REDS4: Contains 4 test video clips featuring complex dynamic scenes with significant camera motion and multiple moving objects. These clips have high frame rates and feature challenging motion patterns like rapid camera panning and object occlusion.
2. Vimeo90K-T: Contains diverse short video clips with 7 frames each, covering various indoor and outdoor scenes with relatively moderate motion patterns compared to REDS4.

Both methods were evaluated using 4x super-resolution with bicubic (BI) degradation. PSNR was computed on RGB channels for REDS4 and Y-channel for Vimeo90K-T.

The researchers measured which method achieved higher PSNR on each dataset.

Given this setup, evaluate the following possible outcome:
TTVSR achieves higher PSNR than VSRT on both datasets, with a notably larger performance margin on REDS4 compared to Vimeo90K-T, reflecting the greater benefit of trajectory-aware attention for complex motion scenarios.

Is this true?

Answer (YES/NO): NO